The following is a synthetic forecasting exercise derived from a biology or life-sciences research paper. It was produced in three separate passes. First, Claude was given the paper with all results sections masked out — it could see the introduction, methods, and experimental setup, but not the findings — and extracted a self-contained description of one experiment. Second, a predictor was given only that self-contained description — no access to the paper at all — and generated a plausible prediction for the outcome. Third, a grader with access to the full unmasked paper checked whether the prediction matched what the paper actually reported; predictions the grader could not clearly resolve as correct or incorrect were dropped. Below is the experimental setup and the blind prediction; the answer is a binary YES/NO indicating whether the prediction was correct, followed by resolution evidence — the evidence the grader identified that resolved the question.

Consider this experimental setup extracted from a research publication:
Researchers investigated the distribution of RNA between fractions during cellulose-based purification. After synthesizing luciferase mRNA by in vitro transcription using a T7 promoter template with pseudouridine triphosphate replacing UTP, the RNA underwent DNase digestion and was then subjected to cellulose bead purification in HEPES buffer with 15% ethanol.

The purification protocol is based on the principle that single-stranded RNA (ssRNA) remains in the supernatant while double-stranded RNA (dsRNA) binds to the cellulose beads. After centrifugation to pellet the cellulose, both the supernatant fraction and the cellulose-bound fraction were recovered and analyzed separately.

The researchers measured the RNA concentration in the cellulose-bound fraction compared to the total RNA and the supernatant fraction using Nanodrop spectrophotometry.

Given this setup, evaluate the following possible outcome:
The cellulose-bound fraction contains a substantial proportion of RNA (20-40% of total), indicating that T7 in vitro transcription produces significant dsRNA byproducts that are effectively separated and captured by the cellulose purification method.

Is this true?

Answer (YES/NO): NO